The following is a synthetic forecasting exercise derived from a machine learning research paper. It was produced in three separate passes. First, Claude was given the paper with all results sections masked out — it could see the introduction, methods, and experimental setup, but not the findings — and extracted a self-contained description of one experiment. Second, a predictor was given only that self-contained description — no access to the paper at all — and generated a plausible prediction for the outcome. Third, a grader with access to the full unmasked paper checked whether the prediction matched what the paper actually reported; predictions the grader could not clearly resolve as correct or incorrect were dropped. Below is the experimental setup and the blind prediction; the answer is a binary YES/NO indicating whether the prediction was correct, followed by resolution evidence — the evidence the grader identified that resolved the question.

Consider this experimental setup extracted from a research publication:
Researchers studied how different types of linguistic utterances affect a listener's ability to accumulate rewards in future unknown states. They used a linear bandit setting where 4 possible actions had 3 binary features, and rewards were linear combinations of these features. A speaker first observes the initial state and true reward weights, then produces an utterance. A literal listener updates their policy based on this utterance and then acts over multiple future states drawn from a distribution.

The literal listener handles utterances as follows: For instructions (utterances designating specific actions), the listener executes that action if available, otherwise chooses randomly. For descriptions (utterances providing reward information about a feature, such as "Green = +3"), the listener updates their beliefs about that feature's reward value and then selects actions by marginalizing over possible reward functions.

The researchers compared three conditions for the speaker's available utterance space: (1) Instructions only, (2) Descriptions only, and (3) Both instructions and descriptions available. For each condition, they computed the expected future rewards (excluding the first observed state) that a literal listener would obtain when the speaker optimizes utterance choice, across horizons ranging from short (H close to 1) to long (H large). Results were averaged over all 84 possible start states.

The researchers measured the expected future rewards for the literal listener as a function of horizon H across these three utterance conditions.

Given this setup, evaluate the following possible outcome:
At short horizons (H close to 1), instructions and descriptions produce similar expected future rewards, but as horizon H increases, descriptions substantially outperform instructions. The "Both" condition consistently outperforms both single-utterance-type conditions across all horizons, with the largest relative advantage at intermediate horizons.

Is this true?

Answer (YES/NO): NO